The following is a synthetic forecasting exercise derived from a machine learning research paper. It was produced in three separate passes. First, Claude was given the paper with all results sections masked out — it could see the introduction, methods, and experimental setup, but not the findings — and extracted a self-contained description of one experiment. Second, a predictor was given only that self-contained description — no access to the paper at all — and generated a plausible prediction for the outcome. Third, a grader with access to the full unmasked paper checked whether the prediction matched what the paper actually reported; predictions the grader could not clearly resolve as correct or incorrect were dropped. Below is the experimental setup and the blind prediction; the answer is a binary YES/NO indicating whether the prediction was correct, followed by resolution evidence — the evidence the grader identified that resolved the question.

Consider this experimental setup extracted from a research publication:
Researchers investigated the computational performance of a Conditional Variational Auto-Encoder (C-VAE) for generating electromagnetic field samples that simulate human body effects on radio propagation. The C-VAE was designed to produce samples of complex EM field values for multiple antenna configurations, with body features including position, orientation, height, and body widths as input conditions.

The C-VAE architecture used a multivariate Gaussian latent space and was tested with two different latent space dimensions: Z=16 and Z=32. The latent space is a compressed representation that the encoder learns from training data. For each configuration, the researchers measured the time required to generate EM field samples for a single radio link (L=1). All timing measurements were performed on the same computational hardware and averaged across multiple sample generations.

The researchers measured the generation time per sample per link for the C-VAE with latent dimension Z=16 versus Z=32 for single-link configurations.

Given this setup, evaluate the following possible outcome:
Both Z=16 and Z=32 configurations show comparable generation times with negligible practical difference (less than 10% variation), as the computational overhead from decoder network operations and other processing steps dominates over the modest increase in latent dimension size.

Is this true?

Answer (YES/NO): NO